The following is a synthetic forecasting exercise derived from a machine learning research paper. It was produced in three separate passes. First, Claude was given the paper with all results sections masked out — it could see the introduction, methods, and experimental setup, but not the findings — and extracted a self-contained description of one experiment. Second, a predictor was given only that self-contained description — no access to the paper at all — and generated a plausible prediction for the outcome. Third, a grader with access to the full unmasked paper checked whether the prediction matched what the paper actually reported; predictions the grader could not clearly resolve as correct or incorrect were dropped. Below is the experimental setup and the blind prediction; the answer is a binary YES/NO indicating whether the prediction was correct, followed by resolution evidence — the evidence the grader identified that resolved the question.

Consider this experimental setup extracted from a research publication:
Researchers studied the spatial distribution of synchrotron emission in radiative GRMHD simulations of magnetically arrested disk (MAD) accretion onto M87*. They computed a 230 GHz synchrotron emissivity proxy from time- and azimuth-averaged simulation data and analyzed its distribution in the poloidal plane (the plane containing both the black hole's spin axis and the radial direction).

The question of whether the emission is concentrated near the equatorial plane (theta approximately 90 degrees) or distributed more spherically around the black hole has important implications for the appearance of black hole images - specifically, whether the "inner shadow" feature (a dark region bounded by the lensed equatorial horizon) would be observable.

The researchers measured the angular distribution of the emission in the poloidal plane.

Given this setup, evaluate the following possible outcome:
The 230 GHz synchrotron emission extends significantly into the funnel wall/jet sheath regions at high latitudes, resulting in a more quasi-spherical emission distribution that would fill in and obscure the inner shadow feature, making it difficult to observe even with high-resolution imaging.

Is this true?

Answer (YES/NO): NO